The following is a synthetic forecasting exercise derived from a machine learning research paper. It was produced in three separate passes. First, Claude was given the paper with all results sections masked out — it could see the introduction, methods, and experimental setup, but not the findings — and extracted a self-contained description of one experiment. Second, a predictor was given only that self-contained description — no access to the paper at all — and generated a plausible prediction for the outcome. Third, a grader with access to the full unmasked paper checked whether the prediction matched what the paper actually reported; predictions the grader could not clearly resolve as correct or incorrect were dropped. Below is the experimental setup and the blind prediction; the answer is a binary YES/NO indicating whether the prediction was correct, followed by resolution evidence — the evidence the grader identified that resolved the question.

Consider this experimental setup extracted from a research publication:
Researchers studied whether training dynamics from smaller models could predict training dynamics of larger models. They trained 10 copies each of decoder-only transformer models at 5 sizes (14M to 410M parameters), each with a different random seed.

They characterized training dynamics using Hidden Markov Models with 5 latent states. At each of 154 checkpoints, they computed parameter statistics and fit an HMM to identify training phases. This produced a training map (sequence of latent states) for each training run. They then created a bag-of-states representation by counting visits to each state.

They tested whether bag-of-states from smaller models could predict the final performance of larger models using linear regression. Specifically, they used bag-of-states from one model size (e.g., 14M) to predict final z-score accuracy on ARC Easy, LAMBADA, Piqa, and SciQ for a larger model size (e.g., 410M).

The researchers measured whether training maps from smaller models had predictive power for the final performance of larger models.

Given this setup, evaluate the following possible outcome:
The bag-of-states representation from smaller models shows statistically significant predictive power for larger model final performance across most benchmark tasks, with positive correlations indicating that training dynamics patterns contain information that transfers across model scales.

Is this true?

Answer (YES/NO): NO